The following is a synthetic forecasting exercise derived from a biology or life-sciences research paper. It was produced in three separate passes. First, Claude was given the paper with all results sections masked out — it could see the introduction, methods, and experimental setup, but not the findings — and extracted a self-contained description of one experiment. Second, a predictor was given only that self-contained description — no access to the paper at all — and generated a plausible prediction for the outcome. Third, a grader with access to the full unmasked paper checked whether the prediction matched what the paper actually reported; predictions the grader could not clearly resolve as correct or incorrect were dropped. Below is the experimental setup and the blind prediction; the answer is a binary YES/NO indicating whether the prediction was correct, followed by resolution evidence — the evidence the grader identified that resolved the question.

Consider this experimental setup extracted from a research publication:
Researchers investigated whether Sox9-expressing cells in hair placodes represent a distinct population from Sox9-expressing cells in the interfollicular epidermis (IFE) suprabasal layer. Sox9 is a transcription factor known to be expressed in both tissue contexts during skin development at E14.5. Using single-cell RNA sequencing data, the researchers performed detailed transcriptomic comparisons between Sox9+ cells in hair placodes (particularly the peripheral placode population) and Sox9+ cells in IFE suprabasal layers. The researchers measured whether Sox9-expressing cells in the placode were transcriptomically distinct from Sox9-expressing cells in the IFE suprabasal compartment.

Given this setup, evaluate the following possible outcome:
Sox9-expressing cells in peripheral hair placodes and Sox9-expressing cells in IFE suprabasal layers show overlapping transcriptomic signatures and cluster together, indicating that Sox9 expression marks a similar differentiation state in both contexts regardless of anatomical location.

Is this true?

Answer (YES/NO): NO